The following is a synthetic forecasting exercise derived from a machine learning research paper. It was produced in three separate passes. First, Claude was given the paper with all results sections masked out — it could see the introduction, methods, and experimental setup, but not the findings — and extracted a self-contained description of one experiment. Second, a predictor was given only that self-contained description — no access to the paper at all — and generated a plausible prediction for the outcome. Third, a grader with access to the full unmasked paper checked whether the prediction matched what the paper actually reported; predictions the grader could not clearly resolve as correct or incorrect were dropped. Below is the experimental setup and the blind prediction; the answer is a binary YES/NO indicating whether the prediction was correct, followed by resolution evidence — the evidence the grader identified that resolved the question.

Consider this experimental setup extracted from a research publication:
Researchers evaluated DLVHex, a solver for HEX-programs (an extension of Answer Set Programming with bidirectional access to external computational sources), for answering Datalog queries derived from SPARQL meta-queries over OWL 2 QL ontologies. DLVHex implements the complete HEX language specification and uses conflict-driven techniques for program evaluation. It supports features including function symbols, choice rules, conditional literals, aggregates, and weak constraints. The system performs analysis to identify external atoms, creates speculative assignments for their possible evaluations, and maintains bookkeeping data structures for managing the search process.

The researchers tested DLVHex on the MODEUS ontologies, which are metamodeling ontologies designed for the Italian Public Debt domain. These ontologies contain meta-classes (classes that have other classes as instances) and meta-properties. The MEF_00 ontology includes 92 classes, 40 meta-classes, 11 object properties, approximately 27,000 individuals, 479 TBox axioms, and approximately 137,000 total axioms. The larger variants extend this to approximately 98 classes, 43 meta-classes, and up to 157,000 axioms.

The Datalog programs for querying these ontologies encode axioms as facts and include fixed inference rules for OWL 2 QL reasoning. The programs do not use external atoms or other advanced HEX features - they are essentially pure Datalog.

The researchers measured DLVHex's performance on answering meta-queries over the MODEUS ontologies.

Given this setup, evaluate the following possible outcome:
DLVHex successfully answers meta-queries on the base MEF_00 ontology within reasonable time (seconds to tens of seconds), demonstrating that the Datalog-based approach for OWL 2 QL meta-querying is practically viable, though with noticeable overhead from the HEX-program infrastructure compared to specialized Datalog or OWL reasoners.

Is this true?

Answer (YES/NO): NO